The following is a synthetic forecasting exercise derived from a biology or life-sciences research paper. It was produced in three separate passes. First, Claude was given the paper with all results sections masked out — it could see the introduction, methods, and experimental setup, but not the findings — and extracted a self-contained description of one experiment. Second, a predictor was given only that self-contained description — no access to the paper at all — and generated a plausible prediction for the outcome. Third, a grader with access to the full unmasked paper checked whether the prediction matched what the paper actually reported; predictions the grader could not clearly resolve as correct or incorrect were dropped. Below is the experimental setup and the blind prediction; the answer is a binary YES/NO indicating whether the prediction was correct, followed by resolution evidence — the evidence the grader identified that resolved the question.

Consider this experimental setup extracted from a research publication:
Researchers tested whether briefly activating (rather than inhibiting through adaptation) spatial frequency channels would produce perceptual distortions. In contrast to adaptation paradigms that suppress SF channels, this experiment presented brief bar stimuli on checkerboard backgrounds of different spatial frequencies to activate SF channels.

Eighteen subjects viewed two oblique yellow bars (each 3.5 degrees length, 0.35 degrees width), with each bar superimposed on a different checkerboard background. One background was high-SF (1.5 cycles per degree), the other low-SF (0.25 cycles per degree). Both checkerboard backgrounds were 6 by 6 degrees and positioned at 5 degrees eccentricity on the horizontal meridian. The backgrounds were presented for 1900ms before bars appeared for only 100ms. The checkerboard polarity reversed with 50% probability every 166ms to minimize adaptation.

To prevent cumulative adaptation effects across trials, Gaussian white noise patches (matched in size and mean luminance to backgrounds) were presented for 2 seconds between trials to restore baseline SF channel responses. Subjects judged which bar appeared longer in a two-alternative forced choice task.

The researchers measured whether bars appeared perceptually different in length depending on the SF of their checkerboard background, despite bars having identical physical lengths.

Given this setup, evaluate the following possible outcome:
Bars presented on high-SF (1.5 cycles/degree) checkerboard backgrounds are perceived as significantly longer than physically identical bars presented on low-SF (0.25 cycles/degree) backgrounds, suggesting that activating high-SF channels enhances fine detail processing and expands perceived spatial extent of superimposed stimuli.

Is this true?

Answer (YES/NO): YES